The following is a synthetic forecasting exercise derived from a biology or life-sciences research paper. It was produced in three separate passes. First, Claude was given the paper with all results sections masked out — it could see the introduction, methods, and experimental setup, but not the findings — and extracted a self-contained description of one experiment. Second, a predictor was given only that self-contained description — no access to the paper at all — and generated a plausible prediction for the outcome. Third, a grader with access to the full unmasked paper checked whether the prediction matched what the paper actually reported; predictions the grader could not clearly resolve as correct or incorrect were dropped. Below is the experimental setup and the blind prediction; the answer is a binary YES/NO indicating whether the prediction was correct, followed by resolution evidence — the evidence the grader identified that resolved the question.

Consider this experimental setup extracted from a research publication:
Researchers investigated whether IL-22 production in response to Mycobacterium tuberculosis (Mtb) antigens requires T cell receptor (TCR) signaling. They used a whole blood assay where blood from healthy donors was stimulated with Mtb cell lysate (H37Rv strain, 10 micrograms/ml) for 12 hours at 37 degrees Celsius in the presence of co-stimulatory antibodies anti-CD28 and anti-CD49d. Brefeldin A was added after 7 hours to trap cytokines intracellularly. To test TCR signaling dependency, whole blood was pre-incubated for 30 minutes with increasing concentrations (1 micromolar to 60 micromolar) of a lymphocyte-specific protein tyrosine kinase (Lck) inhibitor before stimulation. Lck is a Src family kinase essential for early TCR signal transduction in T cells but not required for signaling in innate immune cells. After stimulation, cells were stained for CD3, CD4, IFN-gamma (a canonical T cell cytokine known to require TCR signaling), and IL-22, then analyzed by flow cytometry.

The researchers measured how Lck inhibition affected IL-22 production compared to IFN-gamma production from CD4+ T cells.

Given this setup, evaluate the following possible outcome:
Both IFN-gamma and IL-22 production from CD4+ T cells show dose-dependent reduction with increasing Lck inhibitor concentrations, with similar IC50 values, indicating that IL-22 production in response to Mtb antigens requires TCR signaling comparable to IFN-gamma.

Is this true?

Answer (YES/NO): NO